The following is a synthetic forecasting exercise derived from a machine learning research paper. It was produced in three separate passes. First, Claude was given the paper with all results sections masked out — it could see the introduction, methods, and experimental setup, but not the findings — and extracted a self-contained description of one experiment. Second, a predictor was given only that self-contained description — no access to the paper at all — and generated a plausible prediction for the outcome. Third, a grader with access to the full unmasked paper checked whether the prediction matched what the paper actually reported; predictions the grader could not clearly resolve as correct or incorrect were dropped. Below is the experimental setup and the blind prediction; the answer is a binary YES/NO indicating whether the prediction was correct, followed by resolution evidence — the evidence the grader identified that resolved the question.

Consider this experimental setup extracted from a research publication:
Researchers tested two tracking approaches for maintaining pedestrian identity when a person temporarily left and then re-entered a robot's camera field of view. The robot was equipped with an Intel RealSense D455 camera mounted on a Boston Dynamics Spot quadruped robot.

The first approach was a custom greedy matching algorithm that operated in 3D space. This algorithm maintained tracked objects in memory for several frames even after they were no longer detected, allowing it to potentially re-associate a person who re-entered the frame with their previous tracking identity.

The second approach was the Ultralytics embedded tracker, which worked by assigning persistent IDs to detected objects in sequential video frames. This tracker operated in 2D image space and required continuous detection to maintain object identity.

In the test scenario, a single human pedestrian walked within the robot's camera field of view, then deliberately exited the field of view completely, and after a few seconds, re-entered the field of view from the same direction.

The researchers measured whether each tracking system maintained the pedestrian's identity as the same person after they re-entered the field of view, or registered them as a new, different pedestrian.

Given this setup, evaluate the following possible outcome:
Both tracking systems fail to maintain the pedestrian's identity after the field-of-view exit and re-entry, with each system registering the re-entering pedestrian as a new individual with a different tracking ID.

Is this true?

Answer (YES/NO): NO